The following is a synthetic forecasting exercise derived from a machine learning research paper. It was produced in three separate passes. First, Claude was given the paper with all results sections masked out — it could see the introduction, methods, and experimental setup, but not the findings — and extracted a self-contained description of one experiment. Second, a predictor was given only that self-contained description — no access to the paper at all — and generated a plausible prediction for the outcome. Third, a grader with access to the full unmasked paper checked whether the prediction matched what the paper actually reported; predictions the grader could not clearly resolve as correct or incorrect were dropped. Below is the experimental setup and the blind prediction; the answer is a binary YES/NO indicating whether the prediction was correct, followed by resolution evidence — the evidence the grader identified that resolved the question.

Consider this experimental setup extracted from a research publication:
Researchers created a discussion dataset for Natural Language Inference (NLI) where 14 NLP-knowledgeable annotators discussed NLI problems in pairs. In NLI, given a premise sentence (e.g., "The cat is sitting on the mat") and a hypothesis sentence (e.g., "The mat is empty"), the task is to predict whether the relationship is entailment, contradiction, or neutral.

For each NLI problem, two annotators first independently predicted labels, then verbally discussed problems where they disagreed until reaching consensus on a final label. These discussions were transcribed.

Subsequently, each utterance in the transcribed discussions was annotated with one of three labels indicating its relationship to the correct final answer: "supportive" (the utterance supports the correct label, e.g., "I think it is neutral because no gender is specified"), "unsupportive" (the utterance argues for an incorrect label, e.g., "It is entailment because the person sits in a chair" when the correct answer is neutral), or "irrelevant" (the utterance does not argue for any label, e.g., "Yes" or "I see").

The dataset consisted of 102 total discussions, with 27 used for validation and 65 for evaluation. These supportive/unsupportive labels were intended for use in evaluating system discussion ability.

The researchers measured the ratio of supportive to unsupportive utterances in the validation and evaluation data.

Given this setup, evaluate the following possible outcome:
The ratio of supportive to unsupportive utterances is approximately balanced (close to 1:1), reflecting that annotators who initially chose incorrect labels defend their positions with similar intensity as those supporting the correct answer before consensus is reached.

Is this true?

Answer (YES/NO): NO